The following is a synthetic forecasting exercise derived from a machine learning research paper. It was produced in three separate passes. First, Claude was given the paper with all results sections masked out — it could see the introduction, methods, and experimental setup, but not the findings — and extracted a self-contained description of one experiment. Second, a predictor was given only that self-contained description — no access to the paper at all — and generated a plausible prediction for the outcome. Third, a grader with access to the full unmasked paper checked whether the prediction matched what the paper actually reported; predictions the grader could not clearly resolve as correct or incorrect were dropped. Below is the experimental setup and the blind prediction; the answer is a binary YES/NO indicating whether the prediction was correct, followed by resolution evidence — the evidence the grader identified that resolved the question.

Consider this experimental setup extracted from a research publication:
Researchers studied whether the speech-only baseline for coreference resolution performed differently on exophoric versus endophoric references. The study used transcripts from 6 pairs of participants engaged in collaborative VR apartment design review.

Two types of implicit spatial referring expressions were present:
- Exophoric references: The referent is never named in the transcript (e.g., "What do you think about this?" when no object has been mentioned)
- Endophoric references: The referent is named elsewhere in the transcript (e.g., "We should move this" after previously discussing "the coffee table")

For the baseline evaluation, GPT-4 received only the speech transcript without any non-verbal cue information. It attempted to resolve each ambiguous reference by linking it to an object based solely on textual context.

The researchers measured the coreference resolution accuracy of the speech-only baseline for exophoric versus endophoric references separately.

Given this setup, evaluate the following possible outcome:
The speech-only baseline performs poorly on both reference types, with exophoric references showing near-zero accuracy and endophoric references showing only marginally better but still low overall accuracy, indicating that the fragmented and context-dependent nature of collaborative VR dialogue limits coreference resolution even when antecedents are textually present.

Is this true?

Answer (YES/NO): NO